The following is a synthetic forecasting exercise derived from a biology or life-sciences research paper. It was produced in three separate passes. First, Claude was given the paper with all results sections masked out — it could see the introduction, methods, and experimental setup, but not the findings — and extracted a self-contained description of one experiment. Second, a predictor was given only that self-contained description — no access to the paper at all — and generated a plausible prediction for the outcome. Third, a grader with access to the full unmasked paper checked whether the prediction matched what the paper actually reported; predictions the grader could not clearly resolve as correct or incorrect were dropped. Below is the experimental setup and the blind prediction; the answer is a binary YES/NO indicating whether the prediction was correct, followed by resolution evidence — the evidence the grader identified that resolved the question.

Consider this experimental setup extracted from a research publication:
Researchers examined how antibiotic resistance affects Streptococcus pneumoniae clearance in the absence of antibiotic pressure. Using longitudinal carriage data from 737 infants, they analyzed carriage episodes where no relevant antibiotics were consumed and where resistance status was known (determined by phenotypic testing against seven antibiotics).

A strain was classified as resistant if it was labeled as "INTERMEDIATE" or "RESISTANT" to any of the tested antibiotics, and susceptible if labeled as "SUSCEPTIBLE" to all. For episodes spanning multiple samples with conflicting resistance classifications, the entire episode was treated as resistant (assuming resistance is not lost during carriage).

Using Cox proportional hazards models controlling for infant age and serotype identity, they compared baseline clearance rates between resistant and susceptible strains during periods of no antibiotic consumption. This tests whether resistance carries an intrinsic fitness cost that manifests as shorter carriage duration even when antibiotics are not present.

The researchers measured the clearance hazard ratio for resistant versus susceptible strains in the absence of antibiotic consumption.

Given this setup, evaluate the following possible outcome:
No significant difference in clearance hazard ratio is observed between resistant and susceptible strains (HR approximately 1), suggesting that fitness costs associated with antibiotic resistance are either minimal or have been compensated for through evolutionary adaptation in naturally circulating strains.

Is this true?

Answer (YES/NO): NO